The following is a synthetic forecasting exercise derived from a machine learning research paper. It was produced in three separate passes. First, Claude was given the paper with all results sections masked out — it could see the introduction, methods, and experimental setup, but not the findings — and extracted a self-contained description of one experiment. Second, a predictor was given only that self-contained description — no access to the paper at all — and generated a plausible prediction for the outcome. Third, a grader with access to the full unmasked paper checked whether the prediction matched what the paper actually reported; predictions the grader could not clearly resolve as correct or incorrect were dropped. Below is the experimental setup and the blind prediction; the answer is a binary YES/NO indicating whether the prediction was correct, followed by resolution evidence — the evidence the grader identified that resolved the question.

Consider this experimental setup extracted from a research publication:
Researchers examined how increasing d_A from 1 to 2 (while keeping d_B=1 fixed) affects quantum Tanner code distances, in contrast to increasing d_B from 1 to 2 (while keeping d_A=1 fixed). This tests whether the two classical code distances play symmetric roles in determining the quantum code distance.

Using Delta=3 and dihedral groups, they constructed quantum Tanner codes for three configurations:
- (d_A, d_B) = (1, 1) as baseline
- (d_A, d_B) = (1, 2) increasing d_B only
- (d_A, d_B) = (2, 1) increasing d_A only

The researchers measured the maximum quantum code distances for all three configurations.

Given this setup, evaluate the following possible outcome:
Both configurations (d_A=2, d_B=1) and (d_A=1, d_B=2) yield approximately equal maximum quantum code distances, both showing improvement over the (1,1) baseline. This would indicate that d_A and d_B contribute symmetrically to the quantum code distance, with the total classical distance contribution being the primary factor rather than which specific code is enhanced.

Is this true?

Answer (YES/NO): NO